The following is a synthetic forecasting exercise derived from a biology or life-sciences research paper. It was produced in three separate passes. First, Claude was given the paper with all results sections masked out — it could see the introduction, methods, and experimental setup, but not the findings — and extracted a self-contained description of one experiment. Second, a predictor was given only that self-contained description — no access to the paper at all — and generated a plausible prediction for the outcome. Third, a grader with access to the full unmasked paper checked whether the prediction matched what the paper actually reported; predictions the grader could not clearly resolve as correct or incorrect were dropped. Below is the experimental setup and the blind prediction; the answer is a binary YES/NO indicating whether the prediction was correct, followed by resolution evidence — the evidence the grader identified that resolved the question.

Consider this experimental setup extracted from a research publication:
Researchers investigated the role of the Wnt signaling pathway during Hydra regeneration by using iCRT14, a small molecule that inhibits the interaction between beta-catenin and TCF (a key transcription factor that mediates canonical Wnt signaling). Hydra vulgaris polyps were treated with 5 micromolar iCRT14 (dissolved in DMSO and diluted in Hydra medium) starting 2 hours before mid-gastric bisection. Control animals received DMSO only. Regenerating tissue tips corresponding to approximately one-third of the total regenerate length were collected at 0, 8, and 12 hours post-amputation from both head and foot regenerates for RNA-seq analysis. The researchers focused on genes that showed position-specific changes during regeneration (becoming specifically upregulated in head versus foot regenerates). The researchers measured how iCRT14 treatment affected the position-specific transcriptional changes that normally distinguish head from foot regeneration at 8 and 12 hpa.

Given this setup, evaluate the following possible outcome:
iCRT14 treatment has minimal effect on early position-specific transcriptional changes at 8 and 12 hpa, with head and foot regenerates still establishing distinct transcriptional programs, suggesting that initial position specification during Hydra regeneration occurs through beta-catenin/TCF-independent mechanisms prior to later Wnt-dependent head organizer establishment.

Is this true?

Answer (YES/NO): NO